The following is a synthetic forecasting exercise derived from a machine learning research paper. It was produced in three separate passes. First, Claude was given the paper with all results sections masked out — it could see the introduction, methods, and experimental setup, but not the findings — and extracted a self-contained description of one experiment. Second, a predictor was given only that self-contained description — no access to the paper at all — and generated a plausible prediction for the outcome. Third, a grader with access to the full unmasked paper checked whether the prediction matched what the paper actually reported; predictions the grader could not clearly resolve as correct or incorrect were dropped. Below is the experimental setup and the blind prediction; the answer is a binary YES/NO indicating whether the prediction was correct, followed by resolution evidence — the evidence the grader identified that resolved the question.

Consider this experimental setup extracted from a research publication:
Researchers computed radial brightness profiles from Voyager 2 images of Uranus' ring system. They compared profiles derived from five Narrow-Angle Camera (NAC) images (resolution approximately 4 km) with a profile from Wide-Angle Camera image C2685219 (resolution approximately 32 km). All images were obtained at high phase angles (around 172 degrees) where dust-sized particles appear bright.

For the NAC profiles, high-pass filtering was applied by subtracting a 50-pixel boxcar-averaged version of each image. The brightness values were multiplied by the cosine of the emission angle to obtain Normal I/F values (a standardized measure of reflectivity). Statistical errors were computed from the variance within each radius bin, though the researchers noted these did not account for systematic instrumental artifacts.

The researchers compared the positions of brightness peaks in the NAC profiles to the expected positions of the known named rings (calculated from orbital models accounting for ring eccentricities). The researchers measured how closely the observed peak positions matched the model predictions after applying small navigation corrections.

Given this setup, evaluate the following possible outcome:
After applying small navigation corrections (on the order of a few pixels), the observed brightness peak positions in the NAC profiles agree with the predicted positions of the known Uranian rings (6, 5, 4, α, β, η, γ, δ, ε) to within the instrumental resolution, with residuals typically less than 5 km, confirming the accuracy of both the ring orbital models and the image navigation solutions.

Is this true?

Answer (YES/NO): NO